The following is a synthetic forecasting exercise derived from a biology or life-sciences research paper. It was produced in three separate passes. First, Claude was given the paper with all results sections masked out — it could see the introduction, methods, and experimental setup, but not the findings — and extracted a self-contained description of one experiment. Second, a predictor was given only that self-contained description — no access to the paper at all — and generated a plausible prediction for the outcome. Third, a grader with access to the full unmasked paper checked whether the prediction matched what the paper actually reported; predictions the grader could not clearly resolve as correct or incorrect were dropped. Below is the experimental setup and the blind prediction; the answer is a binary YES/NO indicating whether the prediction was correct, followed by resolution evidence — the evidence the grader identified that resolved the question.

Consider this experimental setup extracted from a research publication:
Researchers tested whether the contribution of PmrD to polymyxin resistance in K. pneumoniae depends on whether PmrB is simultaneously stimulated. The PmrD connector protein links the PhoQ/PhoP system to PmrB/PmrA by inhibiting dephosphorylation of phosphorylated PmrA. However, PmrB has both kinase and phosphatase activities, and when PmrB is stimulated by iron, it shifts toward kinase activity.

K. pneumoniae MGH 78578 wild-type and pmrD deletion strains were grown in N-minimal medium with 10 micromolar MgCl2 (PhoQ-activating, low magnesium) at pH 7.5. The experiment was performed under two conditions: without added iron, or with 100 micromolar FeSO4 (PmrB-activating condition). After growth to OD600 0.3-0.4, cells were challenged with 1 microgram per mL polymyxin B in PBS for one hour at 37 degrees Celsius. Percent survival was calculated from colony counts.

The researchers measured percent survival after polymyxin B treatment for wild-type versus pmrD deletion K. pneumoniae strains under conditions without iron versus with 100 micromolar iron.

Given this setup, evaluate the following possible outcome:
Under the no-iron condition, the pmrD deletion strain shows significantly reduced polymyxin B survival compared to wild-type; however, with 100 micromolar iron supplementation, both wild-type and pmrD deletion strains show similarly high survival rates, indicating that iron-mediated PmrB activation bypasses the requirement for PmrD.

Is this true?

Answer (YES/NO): NO